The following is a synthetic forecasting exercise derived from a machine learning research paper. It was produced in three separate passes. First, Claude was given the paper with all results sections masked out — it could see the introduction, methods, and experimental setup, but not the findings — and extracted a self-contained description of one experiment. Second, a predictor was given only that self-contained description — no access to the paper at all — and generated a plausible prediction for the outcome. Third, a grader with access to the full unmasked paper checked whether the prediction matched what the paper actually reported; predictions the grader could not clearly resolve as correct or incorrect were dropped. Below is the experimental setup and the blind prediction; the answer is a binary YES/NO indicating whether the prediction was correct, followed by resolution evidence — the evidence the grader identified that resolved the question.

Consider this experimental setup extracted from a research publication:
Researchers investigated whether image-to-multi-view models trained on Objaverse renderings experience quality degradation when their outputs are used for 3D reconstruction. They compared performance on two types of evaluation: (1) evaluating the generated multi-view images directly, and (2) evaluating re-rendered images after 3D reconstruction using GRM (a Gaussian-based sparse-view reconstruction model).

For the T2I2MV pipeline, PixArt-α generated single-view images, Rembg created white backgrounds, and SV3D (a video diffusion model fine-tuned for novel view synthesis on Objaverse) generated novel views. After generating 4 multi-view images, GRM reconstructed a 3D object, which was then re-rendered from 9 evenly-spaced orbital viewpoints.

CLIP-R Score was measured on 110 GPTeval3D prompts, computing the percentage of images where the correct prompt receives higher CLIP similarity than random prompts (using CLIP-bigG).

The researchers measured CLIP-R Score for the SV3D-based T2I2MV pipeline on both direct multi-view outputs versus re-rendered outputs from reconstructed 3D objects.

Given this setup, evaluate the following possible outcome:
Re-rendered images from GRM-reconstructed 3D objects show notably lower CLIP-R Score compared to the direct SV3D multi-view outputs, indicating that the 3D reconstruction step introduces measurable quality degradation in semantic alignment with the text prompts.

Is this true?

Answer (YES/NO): NO